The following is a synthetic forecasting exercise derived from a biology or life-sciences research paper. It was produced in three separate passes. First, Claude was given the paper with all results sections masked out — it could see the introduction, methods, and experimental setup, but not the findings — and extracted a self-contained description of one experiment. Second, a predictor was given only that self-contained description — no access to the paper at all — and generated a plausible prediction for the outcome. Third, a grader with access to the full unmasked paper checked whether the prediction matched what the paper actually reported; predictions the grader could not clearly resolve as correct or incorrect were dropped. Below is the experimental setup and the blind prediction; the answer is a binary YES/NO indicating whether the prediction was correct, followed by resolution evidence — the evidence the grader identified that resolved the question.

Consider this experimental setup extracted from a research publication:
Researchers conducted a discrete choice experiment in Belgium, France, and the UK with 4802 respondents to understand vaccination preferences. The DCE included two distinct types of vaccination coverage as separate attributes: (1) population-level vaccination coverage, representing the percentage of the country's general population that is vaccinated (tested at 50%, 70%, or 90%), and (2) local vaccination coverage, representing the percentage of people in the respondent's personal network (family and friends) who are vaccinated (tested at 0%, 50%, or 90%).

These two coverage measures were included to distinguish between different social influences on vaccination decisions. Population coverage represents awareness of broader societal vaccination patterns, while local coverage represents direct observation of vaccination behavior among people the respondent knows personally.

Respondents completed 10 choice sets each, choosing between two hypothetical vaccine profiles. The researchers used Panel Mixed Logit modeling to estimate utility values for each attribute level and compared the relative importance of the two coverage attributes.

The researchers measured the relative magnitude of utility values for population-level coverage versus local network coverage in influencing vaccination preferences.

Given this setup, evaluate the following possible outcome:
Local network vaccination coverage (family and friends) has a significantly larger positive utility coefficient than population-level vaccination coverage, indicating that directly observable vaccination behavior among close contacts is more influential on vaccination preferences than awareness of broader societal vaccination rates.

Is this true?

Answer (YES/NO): NO